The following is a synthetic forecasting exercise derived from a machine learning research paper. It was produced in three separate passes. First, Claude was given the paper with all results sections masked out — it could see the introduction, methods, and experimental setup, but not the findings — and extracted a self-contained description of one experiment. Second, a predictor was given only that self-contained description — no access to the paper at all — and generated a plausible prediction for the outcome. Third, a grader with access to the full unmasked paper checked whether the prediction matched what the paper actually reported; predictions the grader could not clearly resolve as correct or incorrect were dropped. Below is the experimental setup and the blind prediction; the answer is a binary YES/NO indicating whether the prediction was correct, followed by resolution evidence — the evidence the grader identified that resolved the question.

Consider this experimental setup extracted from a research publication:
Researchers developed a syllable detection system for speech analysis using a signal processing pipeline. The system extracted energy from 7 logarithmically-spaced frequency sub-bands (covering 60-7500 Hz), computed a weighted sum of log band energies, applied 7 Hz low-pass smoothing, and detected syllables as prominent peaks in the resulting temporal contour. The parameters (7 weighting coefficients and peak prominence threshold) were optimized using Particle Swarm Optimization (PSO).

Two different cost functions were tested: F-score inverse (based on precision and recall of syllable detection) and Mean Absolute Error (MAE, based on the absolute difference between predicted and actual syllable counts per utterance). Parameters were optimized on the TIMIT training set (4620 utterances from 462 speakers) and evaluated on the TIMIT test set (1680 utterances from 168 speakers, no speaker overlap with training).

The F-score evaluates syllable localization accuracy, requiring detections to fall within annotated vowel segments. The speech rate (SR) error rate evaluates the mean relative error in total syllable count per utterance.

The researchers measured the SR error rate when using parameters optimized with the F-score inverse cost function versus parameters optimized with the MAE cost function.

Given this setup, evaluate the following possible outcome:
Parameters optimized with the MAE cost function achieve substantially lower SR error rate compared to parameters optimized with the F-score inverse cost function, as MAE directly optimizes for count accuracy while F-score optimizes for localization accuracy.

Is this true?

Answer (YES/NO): NO